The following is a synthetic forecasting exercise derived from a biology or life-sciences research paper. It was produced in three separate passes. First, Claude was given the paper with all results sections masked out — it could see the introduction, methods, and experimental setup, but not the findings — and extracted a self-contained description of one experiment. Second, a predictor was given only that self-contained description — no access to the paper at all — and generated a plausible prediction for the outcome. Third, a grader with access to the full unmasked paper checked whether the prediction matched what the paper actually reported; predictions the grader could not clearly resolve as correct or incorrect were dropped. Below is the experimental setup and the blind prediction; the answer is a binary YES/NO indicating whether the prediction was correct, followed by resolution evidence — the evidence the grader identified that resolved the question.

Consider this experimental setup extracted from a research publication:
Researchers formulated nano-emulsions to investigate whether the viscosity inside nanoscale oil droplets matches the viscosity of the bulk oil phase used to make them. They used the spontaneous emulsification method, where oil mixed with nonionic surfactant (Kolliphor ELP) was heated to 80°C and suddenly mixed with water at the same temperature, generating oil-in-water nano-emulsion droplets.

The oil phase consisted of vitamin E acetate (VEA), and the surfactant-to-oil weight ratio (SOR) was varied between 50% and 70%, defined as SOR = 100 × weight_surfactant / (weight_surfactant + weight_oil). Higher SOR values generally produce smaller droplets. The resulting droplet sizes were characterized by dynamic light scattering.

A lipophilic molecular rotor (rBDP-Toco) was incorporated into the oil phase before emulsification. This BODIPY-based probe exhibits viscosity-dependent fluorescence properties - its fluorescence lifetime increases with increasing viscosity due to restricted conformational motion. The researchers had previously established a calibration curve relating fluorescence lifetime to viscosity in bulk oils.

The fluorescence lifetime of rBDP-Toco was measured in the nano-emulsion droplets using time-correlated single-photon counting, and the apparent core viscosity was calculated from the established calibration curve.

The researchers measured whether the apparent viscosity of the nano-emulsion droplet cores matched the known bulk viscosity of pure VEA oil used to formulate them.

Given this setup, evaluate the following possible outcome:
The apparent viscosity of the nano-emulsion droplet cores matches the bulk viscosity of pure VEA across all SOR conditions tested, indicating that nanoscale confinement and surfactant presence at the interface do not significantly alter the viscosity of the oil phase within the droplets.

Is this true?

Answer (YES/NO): NO